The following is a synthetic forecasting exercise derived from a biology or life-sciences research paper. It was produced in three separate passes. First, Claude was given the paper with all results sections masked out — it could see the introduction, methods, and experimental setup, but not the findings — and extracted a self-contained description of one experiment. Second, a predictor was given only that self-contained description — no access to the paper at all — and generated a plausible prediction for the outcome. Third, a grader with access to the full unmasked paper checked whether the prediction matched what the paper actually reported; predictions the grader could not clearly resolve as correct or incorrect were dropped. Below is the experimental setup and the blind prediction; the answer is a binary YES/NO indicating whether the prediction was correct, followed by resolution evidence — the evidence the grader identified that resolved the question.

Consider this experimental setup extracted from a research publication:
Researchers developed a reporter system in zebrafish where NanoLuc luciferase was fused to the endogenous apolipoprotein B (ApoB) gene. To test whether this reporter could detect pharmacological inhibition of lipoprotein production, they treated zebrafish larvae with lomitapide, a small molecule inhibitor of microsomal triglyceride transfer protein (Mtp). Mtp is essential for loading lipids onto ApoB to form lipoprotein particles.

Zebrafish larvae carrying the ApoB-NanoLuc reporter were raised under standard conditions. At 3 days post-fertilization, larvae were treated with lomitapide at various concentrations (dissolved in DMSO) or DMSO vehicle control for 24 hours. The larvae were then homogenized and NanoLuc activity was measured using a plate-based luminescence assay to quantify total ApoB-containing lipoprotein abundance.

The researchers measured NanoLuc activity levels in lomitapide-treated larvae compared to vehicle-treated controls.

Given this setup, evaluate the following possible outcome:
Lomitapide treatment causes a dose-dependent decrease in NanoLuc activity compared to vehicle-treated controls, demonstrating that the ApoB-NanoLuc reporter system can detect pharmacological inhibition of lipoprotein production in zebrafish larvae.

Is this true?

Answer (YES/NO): NO